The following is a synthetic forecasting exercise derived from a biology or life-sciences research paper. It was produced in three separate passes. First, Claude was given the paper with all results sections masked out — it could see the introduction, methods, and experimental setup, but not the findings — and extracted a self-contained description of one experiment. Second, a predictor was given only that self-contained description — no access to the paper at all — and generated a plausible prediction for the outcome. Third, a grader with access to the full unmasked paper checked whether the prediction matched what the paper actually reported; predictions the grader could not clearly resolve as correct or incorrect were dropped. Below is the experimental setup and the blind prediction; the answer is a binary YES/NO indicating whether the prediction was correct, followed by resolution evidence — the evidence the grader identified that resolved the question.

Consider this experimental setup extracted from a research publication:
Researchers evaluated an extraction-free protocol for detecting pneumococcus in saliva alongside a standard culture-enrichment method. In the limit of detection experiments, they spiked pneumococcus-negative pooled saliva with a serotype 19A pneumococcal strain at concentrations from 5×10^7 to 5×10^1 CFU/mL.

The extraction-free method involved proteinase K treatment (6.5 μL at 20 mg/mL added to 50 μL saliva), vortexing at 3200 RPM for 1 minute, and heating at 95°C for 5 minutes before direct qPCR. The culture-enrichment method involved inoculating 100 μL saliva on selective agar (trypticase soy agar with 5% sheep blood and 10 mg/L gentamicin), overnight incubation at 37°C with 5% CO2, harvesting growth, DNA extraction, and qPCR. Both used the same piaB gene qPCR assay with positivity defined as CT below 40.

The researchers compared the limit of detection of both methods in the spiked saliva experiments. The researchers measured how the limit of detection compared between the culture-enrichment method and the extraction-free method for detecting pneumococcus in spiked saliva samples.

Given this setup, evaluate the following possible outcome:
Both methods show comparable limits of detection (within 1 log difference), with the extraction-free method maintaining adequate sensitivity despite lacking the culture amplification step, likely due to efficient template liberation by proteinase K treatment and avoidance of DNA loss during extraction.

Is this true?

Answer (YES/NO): NO